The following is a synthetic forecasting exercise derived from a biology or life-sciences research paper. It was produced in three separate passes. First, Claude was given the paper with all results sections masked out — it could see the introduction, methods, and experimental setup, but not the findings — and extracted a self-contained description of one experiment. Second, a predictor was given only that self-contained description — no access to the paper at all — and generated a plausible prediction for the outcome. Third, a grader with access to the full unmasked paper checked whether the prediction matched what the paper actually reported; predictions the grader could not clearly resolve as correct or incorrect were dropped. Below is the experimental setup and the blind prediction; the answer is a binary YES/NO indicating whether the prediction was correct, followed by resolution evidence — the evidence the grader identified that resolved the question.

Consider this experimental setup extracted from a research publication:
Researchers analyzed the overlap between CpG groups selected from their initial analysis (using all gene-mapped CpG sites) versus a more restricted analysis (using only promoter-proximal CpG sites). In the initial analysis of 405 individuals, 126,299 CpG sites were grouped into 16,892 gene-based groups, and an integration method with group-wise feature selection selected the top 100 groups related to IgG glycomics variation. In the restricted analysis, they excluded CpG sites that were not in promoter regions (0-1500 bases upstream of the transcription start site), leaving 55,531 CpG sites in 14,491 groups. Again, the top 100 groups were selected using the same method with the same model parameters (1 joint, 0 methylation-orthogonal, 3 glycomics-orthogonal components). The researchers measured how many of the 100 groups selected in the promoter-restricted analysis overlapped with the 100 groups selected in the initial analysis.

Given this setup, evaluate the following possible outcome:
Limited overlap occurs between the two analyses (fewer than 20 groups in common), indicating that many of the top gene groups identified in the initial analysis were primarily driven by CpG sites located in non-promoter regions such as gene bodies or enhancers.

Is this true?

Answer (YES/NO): NO